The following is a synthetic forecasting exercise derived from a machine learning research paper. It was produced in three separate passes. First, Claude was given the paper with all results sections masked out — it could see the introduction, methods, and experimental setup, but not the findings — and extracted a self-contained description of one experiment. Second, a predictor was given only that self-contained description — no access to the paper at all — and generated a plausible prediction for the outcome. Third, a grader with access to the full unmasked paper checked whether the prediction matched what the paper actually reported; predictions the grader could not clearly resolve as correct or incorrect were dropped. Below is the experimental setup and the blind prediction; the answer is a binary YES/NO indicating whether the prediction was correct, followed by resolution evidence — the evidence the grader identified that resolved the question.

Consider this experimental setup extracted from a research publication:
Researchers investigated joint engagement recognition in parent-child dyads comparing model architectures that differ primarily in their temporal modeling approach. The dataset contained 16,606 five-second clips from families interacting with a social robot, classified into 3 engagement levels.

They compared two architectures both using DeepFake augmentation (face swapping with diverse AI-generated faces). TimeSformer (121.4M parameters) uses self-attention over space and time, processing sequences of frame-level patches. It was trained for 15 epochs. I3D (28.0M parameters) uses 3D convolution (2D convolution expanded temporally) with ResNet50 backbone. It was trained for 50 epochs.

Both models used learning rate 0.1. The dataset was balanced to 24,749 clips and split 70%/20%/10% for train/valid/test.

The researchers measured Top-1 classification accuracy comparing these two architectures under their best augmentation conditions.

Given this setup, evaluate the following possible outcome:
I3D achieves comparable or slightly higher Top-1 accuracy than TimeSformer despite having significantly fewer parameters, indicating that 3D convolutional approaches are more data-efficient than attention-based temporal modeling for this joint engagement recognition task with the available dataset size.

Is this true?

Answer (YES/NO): NO